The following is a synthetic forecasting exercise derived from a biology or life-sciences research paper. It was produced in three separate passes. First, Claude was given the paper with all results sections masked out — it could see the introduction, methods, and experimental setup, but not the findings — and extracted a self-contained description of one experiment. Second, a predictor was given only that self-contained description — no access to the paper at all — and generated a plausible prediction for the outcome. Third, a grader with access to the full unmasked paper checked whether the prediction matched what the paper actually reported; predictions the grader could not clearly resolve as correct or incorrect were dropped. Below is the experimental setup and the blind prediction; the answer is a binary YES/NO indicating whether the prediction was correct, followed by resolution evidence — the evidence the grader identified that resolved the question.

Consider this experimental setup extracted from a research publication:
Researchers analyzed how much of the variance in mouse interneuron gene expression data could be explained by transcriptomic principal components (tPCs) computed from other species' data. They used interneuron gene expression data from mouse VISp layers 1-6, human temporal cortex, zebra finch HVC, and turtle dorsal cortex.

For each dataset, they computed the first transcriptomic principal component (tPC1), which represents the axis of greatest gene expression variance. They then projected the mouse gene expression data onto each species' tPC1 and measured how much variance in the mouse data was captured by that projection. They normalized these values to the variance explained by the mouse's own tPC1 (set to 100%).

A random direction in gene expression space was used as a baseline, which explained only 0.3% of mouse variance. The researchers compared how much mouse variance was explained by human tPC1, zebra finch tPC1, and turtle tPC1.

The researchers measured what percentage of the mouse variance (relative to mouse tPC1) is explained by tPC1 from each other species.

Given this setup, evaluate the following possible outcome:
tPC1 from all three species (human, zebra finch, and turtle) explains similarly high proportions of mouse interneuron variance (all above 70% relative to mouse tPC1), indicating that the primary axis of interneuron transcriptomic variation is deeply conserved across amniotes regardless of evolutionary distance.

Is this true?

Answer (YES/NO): NO